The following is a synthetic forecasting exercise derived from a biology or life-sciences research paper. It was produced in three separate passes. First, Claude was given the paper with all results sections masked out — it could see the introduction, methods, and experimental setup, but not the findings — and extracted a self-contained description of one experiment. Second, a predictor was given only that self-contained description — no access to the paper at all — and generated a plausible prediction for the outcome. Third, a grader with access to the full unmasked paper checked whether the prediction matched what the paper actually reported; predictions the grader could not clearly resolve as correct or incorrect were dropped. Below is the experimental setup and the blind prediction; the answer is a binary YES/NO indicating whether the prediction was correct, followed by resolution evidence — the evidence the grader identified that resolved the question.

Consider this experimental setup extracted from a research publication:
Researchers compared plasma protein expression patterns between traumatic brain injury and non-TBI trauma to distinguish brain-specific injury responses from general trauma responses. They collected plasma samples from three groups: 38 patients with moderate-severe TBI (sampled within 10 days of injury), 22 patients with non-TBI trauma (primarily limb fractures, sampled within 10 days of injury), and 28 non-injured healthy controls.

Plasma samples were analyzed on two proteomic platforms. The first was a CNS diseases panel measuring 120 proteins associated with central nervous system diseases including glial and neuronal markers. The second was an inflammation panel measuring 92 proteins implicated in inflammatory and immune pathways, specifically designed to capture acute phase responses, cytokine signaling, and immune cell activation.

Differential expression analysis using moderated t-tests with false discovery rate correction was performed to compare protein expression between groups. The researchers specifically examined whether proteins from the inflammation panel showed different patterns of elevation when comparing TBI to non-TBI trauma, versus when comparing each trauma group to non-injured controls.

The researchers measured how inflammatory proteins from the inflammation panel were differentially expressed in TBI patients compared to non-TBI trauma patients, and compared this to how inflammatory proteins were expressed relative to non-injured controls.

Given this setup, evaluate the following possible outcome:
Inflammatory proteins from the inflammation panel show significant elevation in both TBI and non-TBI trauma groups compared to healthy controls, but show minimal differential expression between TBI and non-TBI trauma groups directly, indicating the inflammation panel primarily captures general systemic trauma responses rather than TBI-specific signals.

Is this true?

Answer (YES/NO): NO